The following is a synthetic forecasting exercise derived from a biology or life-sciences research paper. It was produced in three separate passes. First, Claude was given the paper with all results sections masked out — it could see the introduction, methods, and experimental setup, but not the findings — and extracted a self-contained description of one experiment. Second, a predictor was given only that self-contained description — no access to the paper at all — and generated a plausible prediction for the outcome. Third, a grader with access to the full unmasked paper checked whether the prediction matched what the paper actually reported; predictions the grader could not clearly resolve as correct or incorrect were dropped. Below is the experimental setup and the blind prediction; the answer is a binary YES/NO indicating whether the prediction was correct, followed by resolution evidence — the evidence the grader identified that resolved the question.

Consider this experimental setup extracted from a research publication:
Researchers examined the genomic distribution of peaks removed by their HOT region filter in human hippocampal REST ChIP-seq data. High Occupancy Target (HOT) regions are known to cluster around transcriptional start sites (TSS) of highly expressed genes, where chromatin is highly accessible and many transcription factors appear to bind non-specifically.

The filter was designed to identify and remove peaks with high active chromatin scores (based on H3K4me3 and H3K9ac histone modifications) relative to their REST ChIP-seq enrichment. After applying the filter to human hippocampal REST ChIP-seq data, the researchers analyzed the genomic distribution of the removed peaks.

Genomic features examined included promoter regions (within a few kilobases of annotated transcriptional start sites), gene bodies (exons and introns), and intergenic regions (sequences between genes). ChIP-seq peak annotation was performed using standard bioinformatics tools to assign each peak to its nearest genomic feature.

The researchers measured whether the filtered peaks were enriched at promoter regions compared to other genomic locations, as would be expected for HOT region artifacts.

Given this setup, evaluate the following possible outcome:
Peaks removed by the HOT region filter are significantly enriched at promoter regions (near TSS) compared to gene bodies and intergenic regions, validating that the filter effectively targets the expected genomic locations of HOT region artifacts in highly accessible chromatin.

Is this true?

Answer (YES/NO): YES